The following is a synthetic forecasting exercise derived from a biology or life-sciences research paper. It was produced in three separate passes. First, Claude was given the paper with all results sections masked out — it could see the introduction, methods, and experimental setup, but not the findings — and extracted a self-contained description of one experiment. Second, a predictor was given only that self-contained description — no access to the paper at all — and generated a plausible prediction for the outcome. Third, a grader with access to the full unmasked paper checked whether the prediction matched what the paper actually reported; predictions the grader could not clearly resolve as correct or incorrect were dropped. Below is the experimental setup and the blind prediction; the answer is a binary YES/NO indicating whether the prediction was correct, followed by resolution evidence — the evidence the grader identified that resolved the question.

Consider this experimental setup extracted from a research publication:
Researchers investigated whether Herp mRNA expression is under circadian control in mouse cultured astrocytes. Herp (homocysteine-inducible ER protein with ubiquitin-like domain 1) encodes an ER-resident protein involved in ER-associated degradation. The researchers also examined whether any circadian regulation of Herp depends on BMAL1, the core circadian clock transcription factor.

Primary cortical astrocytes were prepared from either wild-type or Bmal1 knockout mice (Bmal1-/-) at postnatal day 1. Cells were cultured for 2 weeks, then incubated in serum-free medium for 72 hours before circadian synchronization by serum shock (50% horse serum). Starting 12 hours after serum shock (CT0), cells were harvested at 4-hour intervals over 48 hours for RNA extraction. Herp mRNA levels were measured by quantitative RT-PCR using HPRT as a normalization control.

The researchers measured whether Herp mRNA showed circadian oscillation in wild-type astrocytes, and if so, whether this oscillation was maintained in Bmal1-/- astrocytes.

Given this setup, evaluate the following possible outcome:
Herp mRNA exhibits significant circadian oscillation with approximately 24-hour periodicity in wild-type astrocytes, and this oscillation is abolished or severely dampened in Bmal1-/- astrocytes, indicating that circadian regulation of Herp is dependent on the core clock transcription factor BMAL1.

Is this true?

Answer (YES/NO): YES